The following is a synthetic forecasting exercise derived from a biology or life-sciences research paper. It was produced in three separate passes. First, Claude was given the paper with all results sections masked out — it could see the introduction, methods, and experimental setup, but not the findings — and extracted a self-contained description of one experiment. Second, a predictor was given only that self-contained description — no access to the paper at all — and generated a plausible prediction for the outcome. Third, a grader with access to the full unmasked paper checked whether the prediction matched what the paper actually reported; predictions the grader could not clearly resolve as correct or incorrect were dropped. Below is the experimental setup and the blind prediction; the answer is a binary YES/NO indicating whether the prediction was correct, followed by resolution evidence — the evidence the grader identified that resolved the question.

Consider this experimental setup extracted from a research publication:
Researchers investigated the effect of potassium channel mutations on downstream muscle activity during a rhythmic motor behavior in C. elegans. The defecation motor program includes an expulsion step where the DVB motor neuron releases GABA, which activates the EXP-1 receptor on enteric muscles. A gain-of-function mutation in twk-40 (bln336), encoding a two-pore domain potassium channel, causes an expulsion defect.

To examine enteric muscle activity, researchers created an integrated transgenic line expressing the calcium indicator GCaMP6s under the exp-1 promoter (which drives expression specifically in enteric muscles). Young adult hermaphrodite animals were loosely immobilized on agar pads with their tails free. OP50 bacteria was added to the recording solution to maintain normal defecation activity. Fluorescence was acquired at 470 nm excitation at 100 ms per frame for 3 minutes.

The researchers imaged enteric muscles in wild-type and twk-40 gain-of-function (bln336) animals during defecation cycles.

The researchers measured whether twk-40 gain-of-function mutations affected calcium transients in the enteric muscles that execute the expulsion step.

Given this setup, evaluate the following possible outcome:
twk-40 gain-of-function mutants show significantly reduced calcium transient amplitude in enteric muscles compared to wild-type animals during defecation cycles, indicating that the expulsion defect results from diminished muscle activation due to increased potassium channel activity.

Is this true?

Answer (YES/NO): NO